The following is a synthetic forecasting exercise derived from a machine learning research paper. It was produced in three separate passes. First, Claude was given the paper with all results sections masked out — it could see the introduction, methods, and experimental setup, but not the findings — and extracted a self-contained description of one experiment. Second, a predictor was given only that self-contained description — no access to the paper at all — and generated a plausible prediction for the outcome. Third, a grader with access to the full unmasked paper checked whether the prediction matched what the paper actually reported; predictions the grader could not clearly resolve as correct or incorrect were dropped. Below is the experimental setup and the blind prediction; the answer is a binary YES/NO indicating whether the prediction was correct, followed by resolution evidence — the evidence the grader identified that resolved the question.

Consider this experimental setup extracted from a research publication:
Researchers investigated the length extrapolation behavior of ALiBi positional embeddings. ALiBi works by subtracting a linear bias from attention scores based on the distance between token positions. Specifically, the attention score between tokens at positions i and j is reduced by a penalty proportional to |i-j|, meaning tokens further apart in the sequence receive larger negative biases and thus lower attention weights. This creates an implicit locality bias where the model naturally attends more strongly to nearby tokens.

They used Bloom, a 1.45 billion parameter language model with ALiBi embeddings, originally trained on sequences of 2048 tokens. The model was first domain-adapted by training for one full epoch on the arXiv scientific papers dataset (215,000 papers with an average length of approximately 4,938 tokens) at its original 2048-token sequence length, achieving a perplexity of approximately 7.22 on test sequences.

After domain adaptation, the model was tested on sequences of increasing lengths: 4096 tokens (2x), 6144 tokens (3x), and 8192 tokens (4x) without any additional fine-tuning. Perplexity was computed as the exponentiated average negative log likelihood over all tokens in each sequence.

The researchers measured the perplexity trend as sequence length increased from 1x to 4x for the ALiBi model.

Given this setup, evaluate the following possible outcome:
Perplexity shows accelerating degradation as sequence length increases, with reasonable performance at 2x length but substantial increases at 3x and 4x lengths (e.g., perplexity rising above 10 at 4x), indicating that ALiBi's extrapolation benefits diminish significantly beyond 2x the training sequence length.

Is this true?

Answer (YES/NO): NO